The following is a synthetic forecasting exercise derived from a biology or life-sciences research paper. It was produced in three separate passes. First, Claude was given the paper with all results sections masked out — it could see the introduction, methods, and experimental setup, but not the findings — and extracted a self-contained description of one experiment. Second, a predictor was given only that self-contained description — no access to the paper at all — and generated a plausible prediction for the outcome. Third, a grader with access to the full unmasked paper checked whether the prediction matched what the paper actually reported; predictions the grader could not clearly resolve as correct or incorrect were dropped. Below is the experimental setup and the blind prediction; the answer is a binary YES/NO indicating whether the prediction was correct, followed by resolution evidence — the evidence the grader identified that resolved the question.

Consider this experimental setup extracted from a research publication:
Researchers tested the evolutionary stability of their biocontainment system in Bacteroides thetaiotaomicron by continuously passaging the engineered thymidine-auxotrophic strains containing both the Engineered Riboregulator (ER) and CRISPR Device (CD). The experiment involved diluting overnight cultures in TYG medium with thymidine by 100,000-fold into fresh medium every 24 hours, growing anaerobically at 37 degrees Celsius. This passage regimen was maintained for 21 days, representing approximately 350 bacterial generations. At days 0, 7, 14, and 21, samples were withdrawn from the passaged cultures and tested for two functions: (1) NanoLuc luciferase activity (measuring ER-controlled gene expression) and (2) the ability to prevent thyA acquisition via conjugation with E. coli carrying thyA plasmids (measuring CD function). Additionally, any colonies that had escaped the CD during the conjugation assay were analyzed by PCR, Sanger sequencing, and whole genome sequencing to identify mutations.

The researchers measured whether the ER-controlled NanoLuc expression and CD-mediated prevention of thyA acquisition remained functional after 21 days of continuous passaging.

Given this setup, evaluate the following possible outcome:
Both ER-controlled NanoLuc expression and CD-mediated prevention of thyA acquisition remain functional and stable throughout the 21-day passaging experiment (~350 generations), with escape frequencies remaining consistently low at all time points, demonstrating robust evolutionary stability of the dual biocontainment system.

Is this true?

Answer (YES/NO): NO